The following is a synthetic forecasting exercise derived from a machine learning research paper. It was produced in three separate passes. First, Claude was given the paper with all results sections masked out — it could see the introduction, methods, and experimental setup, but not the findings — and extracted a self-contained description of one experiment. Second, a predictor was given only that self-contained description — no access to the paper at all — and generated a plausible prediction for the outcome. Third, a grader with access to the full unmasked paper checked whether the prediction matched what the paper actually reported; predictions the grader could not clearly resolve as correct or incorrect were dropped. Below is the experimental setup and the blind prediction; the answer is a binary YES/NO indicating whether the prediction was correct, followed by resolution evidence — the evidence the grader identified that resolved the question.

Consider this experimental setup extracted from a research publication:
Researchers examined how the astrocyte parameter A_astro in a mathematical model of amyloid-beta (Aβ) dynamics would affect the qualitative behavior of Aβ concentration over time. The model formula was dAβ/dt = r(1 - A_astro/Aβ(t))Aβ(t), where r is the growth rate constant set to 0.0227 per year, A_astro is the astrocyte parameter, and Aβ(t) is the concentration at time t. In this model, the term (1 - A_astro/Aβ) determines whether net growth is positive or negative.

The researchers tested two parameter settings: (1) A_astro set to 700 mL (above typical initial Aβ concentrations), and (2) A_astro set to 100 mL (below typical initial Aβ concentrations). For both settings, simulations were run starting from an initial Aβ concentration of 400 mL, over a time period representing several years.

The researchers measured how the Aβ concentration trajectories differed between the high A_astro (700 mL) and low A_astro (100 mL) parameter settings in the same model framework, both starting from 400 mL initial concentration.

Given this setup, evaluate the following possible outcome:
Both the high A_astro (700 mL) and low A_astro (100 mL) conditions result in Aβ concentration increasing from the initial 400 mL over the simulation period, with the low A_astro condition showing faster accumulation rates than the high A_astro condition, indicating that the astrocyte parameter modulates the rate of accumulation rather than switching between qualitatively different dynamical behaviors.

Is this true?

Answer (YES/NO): NO